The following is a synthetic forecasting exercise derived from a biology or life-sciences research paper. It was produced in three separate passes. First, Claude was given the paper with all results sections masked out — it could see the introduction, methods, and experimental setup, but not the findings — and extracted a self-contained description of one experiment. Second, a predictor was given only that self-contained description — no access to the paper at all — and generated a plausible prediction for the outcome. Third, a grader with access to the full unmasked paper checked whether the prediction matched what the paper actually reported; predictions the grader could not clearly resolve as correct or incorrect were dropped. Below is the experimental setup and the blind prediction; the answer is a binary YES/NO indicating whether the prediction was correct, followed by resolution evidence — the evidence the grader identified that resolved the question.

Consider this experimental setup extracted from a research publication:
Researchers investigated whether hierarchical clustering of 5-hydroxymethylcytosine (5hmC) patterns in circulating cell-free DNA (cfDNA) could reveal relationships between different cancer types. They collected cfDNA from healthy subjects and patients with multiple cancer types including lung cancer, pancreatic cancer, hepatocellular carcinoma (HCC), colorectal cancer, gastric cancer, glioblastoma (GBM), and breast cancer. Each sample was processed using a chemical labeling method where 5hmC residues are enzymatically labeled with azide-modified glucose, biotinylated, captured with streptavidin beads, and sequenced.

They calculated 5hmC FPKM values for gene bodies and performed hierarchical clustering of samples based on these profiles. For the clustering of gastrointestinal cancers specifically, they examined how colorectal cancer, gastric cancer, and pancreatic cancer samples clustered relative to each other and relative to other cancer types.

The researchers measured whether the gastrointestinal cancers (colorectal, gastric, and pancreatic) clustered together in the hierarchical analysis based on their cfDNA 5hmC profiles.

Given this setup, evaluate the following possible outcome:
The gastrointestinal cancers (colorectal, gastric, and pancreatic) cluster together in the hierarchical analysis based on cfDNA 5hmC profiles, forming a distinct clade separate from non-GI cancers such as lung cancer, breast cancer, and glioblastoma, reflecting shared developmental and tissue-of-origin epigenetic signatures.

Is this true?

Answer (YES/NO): NO